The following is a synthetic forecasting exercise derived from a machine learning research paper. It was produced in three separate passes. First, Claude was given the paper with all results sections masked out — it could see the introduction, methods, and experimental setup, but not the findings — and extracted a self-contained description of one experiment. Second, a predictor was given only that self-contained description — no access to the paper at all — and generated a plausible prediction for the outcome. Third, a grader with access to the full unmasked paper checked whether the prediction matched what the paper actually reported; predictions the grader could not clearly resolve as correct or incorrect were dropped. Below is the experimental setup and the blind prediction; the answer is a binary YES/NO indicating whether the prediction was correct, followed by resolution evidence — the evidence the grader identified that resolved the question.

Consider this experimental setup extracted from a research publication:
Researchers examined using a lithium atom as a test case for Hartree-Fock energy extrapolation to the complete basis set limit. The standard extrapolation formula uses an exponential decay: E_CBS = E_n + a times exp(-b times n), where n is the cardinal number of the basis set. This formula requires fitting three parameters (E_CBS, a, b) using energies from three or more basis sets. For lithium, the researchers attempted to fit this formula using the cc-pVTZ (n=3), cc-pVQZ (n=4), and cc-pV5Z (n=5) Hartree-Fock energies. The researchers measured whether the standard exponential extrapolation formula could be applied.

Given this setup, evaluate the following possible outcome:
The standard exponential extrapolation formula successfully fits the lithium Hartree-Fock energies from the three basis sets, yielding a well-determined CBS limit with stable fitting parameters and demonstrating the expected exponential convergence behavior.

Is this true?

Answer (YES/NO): NO